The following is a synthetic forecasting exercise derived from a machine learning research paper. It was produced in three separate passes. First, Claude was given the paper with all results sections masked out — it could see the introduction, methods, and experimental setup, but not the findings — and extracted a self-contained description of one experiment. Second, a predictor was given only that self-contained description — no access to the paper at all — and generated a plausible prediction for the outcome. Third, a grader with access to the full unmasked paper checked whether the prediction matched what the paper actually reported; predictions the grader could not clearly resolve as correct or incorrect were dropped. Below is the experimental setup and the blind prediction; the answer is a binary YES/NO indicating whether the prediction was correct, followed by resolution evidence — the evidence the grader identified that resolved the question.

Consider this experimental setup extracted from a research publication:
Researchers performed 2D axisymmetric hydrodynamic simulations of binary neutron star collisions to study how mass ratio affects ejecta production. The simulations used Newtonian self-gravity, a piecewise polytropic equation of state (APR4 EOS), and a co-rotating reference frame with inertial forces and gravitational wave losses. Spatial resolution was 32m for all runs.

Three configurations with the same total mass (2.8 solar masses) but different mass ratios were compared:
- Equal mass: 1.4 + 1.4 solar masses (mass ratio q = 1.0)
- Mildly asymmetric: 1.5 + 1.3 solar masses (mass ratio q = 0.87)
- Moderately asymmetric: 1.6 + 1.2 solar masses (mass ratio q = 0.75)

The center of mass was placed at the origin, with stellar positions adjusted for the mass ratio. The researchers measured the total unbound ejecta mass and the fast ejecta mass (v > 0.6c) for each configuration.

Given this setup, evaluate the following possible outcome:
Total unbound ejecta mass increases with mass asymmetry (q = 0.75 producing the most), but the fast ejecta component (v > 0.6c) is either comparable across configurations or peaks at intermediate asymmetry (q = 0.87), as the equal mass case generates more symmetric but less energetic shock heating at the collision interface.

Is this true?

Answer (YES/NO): NO